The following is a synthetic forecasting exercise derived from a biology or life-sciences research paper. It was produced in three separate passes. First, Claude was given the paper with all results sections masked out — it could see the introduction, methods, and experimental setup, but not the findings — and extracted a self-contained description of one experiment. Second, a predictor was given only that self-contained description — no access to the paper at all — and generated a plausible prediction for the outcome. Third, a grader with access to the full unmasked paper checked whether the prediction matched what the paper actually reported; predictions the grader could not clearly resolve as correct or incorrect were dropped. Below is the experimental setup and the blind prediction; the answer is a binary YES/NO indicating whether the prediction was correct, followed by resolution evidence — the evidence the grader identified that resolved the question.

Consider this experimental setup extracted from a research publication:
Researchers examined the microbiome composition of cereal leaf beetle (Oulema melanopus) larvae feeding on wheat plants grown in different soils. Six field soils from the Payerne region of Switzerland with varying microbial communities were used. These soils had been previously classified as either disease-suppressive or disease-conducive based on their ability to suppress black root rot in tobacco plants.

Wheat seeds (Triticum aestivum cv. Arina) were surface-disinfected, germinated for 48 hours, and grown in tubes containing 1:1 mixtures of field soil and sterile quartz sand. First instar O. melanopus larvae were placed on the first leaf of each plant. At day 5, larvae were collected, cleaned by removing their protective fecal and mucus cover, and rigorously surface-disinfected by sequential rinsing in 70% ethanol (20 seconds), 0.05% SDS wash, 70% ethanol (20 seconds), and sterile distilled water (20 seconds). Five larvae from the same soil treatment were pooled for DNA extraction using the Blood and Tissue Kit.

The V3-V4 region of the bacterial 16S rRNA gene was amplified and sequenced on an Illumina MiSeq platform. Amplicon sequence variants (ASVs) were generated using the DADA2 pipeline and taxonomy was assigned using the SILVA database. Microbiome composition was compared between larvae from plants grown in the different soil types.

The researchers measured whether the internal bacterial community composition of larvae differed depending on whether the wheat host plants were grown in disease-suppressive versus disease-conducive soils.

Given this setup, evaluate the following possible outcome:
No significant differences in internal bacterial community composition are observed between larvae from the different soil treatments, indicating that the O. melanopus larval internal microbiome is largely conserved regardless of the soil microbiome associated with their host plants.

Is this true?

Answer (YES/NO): NO